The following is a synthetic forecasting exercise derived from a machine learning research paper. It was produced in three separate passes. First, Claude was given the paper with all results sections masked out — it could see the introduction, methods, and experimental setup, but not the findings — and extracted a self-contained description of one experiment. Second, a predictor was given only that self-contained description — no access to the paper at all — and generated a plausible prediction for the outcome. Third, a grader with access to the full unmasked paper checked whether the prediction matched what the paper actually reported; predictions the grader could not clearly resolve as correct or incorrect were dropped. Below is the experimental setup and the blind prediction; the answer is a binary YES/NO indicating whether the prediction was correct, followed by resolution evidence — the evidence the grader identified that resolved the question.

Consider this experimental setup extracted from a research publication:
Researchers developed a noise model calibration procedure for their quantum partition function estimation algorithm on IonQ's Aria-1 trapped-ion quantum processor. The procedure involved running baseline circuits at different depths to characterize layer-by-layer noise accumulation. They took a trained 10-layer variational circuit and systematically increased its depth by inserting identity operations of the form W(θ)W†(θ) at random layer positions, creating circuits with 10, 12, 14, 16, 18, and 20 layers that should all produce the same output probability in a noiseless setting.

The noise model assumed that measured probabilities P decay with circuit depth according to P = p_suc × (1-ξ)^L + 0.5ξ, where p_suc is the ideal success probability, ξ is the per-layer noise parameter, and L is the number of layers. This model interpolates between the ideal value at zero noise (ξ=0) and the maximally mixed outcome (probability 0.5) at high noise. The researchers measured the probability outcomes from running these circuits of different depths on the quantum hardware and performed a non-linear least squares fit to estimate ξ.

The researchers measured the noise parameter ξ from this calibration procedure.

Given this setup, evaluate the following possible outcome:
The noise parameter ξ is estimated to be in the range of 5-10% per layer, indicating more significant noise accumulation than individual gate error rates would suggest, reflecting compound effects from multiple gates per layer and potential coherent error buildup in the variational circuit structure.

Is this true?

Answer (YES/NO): NO